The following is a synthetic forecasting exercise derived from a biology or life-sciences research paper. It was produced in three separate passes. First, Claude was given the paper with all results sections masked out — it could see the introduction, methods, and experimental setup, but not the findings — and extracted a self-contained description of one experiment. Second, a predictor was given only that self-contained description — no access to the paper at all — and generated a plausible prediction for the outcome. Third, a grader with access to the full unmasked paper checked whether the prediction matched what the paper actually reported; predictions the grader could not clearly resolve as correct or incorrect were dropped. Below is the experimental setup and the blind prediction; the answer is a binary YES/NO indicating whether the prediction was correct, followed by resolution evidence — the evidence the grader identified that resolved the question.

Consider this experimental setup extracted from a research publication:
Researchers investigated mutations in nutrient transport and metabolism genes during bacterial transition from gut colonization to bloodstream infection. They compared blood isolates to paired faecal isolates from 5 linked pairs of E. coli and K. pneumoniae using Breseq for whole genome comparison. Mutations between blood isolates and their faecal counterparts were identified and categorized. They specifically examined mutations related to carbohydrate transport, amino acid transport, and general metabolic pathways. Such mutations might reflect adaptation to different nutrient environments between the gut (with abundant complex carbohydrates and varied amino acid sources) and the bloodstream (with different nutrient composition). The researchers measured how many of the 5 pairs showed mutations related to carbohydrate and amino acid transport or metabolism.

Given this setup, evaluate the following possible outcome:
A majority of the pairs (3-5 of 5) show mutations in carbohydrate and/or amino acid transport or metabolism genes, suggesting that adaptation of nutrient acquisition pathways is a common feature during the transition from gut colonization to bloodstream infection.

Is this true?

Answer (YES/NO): YES